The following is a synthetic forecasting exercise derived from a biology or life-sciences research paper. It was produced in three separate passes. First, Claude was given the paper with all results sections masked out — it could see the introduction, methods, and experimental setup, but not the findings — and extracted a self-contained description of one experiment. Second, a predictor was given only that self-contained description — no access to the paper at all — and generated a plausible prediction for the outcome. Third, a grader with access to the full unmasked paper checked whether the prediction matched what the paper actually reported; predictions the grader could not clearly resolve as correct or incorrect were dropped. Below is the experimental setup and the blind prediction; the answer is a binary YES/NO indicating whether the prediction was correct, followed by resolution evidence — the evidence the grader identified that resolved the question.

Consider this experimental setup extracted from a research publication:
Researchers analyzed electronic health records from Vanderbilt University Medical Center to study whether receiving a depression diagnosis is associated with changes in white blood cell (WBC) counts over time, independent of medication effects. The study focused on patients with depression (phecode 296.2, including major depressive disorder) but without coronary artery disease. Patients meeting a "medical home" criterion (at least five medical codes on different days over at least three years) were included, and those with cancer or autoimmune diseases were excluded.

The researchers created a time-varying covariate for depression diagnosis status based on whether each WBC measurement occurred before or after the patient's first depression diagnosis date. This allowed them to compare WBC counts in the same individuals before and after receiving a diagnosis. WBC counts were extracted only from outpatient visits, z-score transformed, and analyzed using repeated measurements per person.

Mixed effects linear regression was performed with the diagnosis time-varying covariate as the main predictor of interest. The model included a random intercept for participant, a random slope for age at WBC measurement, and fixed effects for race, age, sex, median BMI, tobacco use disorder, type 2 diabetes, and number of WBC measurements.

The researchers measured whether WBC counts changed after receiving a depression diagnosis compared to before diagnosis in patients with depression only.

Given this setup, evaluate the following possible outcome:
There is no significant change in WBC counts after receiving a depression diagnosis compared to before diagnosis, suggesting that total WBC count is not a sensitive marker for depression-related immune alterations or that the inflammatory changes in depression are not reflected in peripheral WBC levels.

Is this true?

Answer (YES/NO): NO